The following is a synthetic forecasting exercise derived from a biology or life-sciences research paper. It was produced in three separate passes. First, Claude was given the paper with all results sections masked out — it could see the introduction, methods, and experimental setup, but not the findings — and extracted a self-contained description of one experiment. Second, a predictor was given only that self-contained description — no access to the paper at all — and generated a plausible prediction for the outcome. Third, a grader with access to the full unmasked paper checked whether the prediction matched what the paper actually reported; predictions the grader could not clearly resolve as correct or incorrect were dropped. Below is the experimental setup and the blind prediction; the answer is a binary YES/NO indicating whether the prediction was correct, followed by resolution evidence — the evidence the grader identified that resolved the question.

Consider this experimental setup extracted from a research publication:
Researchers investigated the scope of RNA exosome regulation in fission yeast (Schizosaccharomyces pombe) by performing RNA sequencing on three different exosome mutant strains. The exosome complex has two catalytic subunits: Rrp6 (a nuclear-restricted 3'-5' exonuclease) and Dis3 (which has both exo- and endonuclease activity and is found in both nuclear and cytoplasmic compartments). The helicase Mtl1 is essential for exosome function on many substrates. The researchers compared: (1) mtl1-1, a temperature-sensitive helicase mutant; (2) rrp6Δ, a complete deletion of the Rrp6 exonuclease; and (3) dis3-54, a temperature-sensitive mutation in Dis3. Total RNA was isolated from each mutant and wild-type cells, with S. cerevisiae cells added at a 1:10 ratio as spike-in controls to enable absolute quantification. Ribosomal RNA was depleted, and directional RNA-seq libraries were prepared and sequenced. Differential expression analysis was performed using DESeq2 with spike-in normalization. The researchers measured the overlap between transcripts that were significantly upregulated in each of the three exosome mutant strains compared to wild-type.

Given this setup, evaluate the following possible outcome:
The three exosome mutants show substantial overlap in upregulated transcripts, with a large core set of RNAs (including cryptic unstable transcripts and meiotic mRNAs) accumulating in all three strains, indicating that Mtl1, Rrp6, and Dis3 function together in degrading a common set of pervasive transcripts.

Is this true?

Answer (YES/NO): NO